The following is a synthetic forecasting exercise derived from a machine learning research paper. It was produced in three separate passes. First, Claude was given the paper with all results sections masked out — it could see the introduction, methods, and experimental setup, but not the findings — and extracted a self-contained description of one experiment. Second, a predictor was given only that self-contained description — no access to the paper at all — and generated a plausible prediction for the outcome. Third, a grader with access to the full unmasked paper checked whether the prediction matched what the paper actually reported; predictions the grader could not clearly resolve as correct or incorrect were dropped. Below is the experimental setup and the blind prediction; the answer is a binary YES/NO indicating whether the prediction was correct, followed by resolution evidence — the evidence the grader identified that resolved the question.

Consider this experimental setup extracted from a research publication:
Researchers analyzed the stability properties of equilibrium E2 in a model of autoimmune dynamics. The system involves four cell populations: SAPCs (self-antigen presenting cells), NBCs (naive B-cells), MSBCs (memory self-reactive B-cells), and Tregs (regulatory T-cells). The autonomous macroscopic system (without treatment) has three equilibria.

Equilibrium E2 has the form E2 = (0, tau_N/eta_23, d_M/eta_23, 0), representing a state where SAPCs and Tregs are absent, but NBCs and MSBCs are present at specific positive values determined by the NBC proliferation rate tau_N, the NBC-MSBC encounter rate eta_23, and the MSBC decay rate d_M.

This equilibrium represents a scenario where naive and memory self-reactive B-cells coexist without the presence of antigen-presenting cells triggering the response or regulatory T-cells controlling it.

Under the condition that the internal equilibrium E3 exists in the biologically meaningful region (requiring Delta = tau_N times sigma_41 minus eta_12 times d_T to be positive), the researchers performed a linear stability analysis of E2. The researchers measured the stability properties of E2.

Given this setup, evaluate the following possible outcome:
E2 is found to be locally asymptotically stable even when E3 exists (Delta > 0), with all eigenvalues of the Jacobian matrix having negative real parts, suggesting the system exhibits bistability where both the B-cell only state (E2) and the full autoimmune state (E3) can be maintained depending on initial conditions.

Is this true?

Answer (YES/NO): NO